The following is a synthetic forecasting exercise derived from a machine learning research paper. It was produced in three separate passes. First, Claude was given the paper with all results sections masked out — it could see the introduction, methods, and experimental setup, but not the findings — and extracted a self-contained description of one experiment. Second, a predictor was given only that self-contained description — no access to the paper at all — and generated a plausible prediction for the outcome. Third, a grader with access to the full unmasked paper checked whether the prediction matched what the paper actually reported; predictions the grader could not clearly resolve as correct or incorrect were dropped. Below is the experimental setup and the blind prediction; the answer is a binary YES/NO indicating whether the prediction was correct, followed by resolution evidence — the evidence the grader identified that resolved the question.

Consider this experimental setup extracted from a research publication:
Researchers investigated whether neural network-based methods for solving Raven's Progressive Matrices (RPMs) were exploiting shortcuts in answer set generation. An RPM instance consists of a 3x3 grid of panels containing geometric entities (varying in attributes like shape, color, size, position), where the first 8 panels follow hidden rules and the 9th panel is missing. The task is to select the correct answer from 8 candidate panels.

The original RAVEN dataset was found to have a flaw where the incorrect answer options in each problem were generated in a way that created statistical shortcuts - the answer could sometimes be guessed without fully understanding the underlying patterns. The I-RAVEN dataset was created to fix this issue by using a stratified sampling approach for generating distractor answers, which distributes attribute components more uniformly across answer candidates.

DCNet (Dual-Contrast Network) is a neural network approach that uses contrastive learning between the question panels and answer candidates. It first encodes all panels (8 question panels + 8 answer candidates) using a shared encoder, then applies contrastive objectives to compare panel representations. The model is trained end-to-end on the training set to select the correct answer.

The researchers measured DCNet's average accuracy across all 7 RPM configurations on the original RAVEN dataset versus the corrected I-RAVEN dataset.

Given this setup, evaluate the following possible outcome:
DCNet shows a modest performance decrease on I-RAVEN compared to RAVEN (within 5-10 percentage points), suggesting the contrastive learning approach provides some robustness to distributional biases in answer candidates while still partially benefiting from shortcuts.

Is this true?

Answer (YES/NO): NO